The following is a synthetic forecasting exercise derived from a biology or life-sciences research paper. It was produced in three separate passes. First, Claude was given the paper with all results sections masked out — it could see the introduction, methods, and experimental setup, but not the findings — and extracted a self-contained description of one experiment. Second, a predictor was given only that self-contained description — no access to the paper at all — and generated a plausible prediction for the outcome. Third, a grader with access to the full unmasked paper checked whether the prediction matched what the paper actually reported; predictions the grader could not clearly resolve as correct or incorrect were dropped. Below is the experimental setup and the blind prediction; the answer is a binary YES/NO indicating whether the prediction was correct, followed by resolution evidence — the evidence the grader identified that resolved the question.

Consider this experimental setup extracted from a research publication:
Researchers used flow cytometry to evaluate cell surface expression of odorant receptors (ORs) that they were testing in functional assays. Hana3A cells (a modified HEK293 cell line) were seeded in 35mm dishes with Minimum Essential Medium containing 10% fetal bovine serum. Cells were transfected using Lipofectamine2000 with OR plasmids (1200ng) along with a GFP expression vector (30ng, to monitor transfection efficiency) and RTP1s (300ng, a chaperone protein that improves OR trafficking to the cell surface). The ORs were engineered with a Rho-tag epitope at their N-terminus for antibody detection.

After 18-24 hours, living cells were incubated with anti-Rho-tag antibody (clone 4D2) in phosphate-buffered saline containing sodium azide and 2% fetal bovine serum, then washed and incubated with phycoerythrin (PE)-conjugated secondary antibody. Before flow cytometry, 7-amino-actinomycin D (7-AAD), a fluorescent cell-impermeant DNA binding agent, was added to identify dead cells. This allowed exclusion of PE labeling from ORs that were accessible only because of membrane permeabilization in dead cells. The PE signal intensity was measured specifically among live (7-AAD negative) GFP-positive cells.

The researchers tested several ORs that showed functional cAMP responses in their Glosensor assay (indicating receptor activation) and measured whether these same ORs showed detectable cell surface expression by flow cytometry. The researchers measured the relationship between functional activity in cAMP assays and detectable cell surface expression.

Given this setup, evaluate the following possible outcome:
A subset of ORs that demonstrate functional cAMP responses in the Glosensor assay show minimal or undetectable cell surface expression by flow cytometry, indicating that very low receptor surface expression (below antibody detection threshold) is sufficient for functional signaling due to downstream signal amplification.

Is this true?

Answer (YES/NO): YES